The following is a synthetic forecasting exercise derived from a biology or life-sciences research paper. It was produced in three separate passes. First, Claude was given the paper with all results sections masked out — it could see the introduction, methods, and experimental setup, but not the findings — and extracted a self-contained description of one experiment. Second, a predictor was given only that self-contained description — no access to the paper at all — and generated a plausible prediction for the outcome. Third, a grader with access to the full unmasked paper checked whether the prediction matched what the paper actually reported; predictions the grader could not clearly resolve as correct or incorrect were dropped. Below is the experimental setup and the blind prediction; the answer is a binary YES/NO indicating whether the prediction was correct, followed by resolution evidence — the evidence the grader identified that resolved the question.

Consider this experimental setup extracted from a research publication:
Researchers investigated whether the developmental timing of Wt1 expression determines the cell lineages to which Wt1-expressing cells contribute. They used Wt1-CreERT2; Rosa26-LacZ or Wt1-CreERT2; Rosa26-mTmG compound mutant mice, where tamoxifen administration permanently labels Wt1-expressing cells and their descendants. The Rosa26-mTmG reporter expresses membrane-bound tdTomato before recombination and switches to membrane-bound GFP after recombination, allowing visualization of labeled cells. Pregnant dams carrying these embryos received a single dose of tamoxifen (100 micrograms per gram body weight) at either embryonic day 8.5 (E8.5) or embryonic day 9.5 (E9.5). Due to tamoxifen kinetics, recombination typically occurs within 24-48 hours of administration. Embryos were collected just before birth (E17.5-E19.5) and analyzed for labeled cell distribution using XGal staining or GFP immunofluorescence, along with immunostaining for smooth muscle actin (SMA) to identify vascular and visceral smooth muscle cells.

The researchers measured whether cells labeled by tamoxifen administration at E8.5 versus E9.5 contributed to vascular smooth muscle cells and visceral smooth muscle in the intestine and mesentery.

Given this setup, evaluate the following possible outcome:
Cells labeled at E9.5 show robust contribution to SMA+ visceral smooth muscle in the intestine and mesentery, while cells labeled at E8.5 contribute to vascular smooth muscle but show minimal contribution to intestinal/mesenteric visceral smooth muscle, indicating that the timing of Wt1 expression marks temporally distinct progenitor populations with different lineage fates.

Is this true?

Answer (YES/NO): NO